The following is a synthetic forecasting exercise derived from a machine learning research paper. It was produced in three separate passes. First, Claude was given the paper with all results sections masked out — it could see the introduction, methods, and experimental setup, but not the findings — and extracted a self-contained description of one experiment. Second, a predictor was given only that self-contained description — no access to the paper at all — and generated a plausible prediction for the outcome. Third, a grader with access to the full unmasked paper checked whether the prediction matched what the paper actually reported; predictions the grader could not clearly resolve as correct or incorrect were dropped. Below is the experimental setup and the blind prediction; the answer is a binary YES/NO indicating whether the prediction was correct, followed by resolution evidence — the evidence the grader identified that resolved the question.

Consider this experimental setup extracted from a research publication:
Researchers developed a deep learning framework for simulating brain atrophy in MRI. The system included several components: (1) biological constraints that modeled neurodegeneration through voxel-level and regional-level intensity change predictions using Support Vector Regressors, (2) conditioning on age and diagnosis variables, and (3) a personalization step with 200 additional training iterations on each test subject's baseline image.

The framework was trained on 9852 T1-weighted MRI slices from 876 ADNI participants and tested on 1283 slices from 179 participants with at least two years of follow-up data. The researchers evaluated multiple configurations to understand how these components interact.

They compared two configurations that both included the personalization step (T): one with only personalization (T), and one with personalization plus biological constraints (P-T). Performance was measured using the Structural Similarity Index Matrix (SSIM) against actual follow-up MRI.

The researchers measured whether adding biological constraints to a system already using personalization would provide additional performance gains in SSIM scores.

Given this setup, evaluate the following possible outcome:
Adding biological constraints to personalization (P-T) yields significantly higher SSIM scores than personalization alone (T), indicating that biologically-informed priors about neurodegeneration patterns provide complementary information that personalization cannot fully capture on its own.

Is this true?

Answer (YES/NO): YES